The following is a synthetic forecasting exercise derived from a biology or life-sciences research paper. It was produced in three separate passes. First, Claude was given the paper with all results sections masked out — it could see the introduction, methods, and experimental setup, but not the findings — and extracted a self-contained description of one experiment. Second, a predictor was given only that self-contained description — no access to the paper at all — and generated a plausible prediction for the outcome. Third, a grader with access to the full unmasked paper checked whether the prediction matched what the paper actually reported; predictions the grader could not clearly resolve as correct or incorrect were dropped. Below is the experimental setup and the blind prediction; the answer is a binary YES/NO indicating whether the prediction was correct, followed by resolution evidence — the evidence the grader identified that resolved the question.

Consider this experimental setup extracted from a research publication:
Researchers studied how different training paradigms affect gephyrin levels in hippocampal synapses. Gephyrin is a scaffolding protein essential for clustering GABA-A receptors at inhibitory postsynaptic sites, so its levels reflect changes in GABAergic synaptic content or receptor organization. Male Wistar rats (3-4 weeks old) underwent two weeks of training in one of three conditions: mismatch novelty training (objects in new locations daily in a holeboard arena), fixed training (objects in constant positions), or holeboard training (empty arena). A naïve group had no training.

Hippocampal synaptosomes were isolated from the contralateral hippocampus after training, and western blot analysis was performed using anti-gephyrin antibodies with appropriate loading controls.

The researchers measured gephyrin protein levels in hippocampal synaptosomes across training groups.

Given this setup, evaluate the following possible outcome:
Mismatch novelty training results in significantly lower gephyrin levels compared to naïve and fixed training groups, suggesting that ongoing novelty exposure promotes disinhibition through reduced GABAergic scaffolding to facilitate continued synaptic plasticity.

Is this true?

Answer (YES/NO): NO